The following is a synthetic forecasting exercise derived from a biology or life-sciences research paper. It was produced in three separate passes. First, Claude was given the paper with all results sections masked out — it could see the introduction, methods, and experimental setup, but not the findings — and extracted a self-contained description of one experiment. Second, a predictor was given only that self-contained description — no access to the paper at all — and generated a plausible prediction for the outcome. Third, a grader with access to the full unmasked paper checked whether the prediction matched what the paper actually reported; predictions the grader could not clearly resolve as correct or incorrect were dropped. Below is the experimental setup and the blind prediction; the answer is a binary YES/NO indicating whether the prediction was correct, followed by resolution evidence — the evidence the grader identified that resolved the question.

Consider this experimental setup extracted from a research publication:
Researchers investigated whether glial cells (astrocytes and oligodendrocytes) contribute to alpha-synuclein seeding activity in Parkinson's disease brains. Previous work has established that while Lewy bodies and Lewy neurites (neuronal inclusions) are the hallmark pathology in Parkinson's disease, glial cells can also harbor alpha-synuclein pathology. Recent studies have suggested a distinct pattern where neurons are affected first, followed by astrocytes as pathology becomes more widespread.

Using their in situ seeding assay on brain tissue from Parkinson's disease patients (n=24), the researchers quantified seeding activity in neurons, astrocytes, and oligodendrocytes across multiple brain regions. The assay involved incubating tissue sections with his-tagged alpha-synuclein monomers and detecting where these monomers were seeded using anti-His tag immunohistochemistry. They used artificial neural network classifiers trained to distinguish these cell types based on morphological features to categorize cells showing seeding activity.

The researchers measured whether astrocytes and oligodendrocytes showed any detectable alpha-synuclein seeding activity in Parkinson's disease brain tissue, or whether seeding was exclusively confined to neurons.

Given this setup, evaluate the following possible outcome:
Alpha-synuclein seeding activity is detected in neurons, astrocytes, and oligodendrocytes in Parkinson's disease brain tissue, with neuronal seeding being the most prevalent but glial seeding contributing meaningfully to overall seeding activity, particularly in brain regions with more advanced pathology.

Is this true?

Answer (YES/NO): YES